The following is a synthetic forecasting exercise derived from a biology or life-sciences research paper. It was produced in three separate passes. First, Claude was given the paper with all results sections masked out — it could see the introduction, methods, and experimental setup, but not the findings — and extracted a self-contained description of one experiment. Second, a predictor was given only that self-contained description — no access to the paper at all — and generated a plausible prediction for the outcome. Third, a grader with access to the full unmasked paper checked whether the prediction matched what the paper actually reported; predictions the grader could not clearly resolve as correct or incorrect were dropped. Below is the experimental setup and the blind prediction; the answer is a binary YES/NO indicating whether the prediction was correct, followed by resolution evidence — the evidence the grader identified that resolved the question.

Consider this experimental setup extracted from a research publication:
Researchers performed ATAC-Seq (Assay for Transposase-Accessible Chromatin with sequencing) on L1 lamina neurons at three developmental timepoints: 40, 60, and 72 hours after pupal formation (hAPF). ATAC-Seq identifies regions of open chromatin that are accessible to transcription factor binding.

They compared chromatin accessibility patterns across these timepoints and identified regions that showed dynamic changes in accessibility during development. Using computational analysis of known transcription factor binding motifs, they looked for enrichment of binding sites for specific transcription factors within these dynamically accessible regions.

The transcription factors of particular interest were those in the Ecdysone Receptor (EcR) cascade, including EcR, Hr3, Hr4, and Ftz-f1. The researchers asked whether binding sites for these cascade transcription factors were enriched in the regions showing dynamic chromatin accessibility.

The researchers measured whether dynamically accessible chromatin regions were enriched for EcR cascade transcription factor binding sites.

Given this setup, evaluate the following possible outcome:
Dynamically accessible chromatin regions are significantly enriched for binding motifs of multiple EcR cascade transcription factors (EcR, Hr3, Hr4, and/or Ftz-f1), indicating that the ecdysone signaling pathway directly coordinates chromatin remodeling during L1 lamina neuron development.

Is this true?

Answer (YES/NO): YES